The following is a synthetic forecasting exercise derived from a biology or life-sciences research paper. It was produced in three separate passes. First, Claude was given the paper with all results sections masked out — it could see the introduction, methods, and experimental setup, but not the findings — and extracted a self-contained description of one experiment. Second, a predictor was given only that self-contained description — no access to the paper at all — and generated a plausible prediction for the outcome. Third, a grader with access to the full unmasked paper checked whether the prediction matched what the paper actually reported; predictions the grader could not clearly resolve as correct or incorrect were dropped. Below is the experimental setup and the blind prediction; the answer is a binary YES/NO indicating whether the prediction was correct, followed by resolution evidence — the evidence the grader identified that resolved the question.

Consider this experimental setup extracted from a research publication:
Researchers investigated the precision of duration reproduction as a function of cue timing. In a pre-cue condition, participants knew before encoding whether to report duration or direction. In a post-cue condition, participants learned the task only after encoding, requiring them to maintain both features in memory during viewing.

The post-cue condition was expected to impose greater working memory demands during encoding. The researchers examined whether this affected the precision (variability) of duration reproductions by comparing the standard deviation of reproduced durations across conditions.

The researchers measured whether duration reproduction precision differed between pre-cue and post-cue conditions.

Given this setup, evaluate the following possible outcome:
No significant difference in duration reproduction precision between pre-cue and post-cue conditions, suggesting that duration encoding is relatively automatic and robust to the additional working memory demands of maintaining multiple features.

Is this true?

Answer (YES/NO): YES